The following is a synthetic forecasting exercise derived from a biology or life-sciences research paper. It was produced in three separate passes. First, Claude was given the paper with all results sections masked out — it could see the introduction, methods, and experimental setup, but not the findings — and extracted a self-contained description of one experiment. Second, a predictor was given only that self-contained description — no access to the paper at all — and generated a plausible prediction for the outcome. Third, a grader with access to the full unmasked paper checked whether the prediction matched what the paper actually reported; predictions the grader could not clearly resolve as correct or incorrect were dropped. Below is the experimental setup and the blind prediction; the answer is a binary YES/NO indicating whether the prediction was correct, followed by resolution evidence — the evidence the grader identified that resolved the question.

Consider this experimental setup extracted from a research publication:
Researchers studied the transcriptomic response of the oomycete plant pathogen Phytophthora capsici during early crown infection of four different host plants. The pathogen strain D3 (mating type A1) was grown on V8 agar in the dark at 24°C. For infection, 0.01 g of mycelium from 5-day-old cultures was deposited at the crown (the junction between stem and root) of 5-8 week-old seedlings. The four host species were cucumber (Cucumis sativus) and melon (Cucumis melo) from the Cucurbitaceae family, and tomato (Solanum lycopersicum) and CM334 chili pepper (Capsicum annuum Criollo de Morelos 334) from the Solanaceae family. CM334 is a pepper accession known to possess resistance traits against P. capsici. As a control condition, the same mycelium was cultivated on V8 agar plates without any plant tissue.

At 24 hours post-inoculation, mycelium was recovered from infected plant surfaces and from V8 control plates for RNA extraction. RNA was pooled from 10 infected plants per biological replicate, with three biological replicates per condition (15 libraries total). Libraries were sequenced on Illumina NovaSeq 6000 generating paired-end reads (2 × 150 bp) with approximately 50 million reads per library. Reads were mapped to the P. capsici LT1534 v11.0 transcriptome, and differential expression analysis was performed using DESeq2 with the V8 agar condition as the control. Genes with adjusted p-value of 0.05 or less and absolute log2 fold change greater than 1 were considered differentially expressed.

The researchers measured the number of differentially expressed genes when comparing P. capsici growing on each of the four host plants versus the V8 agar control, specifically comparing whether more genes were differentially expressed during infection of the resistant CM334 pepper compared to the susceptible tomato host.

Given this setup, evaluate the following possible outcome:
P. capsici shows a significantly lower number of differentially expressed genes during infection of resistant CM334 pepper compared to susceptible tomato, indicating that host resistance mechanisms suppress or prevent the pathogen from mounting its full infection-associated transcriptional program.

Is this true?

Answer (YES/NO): NO